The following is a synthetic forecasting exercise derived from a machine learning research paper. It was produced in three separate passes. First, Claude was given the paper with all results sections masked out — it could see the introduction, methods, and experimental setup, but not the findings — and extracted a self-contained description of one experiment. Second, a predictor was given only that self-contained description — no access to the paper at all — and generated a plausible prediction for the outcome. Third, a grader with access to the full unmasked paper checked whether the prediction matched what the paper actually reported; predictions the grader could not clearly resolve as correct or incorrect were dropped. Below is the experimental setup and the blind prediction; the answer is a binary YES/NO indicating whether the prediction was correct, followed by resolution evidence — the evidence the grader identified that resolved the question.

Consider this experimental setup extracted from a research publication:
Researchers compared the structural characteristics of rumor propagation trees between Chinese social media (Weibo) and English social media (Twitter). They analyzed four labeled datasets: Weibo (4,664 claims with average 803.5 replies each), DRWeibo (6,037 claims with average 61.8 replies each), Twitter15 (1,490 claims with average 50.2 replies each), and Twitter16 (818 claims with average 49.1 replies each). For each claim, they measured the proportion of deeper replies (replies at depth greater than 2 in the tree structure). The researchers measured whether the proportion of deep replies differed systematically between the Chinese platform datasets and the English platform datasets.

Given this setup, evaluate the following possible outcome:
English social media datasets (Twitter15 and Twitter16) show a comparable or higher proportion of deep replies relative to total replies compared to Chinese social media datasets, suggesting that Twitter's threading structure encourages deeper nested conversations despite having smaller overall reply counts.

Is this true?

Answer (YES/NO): YES